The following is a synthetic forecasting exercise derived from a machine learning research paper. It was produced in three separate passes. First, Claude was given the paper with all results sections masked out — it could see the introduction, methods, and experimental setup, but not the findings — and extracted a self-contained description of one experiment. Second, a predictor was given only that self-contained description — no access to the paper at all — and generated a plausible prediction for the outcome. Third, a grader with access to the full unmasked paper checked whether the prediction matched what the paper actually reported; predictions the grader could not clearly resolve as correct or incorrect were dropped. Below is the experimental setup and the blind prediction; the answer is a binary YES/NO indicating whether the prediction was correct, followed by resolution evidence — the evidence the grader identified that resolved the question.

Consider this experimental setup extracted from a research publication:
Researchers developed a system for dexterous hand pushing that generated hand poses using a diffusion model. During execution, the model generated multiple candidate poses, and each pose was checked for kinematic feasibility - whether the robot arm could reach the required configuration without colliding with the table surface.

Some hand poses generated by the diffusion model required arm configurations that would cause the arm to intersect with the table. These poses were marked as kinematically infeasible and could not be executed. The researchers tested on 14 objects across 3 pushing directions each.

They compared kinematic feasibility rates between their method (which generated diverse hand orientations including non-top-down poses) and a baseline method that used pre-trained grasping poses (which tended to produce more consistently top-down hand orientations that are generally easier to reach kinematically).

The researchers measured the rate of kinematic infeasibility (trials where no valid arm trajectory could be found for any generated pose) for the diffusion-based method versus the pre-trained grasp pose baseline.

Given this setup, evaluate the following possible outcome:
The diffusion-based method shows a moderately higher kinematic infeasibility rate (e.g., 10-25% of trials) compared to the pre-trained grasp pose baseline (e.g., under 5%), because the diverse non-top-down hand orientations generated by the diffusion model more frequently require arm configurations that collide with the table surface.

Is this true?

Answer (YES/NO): NO